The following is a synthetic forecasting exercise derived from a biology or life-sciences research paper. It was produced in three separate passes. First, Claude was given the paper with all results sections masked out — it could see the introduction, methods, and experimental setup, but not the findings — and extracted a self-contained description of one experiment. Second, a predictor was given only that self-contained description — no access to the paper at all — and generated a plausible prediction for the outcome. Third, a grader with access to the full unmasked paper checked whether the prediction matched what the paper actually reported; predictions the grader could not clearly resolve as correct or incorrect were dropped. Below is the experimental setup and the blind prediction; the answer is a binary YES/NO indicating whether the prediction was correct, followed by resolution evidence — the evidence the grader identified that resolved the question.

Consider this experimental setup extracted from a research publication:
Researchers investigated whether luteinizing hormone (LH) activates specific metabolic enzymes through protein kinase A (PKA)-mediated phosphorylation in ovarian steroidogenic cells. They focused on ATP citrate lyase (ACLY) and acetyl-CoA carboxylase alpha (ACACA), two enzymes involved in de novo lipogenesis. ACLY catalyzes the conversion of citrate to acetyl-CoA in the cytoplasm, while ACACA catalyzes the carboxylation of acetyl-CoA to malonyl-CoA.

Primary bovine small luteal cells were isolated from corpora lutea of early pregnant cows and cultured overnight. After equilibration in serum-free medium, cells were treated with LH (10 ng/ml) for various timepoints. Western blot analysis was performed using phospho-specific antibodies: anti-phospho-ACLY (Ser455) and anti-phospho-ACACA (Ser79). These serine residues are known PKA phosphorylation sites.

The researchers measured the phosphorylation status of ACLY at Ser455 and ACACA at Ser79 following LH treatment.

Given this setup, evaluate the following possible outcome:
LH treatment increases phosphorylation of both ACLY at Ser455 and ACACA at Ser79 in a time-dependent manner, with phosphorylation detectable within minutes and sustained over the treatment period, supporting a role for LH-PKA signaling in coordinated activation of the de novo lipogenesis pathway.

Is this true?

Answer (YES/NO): NO